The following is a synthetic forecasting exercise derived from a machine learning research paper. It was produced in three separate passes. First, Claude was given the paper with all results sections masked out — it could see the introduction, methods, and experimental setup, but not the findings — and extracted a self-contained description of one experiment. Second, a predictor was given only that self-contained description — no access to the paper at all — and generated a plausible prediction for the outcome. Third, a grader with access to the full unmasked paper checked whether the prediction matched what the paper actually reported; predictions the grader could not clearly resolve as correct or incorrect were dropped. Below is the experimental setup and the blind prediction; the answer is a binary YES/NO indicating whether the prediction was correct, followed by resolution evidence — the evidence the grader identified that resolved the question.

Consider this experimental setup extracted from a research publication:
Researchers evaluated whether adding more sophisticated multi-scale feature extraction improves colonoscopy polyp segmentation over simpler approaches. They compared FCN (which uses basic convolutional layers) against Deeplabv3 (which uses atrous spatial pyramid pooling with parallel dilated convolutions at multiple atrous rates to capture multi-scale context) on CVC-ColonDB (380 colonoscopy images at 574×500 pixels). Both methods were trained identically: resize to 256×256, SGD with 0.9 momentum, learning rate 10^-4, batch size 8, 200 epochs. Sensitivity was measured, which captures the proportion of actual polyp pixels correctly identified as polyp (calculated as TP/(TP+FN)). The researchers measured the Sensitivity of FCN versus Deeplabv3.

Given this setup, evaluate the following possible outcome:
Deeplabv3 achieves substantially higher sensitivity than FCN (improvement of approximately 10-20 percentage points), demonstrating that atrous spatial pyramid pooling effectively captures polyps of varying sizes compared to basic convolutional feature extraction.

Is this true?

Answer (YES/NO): YES